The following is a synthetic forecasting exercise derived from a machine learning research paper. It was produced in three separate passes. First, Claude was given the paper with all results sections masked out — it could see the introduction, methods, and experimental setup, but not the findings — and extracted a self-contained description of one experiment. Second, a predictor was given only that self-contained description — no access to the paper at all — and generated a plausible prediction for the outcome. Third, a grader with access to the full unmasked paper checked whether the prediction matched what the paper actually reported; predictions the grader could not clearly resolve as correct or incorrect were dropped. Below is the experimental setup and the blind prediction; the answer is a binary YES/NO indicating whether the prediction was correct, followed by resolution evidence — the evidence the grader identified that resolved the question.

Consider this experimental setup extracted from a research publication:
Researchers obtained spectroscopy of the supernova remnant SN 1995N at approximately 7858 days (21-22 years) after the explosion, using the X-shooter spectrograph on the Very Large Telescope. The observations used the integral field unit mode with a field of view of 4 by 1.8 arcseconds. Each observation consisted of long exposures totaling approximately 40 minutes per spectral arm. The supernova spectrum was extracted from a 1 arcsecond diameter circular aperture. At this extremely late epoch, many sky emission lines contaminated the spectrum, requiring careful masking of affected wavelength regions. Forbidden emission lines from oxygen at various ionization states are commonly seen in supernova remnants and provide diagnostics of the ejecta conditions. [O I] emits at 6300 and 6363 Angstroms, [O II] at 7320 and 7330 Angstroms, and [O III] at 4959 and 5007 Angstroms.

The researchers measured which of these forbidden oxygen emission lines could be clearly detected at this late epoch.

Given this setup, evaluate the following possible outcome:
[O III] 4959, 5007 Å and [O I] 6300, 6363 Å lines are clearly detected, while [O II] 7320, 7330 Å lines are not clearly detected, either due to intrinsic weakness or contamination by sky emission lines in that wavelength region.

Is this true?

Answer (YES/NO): NO